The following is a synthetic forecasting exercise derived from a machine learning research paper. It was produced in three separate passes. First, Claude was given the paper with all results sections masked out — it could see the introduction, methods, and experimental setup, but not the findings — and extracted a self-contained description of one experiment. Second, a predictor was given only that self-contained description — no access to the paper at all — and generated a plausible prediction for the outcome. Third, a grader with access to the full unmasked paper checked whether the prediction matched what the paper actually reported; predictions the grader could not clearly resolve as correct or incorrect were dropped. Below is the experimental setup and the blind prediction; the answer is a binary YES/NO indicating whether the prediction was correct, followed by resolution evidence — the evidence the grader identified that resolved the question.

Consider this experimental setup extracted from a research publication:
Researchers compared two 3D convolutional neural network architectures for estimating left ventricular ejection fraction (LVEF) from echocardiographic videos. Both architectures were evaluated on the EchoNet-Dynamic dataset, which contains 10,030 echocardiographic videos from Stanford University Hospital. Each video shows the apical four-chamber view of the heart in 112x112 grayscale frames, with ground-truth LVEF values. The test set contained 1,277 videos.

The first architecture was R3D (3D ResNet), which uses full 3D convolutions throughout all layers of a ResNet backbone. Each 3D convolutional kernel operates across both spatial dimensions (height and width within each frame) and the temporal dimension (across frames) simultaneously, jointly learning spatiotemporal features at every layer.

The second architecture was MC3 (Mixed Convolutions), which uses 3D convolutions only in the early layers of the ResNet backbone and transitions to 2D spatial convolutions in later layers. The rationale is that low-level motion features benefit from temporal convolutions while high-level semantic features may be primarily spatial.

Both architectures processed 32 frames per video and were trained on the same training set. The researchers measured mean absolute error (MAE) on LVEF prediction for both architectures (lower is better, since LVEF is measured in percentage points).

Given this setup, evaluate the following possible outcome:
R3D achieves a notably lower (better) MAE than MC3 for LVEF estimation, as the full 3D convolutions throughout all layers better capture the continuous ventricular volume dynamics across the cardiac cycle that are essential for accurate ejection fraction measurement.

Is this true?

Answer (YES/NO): YES